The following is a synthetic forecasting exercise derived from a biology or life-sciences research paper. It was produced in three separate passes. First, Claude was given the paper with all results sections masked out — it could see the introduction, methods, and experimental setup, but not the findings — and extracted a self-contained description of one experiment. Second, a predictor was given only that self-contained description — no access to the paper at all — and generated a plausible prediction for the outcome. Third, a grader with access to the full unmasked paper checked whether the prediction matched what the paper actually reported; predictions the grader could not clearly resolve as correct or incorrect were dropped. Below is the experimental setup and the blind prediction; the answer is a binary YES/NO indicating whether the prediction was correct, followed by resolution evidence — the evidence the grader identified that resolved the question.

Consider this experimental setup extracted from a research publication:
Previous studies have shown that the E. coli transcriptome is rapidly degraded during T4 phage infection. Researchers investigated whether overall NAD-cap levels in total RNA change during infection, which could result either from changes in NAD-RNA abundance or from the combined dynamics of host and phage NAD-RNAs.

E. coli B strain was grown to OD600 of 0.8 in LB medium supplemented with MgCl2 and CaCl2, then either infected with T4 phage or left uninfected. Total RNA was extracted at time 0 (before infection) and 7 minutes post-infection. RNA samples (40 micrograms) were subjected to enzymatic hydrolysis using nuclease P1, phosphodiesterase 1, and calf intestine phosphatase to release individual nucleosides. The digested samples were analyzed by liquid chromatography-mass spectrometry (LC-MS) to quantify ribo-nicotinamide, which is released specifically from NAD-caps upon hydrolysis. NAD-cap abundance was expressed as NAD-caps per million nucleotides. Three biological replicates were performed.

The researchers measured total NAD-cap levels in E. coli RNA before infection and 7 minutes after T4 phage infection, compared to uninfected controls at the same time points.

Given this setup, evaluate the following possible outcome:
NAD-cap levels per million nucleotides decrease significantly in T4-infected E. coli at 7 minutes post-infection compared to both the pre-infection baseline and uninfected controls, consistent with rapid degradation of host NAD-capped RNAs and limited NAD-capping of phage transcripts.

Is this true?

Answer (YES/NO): NO